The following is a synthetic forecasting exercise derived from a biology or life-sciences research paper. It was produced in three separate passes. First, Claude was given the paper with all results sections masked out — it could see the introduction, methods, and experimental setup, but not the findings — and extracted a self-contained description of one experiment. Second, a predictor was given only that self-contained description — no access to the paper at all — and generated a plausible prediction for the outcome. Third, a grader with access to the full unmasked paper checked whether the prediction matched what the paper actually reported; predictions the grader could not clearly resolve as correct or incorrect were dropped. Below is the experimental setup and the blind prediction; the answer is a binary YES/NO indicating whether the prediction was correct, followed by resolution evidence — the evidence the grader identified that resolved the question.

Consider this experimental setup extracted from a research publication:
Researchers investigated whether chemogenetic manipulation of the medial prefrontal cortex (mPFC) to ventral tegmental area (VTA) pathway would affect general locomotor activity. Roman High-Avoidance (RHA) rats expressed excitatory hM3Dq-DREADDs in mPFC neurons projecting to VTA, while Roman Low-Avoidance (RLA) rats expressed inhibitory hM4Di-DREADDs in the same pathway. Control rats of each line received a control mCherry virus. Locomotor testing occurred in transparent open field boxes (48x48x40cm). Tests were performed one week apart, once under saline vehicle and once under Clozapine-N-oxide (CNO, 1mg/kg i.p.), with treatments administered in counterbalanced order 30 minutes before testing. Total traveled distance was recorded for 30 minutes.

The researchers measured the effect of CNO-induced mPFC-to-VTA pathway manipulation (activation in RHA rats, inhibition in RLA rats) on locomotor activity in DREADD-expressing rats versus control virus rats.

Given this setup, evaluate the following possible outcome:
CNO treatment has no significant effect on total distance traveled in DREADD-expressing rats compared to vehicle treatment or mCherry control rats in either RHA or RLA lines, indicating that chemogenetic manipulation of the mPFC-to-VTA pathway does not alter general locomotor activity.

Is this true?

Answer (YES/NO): YES